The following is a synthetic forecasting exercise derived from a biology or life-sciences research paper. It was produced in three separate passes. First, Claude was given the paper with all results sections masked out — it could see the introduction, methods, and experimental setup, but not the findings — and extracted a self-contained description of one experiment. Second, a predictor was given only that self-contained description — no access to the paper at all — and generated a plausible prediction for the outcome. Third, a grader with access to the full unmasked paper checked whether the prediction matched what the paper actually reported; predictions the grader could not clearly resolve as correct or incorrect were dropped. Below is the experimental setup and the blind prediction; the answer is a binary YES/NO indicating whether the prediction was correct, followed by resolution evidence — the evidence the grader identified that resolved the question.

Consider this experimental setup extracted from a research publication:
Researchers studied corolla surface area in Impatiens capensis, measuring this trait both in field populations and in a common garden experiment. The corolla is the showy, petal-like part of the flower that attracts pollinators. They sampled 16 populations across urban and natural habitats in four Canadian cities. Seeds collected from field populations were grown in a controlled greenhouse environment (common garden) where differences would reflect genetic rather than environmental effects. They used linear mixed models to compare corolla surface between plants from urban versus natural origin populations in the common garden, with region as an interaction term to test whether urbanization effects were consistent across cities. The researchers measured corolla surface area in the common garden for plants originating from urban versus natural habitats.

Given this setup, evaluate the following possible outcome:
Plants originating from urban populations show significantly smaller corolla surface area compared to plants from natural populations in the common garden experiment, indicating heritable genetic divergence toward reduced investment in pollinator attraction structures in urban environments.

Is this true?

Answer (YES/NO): NO